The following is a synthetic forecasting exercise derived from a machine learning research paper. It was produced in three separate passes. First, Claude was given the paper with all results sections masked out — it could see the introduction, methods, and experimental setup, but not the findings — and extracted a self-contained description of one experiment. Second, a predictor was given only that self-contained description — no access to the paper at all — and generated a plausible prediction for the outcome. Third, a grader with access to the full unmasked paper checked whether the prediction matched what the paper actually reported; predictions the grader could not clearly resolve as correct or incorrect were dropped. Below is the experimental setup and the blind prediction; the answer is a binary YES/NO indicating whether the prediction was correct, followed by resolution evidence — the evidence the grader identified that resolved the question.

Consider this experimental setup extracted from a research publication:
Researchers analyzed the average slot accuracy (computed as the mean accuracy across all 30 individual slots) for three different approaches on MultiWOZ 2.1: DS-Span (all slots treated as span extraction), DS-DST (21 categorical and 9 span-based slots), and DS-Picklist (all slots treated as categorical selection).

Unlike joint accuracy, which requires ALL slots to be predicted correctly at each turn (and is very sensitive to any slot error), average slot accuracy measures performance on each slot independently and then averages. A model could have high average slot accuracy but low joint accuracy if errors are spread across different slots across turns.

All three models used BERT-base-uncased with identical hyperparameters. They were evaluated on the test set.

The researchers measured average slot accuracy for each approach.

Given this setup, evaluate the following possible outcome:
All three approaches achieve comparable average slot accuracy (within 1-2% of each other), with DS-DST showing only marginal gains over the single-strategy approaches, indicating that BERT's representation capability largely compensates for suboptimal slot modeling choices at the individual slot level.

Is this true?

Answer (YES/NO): NO